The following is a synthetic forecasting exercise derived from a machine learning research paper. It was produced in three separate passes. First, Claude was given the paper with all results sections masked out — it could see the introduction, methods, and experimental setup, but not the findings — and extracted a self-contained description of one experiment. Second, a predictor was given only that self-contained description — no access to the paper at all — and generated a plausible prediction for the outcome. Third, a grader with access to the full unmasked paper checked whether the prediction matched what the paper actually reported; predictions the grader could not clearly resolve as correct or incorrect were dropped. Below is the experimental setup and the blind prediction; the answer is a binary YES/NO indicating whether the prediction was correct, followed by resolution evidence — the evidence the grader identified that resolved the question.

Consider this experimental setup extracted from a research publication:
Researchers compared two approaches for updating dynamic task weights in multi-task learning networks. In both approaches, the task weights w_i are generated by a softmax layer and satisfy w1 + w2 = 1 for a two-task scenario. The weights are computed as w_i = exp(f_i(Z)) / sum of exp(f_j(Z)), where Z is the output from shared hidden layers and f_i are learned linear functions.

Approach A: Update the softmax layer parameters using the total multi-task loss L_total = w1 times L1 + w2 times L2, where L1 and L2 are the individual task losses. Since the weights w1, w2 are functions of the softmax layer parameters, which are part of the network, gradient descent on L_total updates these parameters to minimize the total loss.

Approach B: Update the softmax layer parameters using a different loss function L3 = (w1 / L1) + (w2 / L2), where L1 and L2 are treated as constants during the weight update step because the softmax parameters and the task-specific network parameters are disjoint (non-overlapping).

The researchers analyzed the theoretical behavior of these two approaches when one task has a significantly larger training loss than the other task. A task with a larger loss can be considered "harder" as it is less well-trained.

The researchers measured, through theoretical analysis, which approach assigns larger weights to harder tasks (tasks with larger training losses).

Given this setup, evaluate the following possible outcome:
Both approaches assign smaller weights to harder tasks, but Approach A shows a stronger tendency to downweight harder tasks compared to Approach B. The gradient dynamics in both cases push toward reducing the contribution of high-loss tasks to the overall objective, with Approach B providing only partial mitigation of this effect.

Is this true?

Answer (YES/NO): NO